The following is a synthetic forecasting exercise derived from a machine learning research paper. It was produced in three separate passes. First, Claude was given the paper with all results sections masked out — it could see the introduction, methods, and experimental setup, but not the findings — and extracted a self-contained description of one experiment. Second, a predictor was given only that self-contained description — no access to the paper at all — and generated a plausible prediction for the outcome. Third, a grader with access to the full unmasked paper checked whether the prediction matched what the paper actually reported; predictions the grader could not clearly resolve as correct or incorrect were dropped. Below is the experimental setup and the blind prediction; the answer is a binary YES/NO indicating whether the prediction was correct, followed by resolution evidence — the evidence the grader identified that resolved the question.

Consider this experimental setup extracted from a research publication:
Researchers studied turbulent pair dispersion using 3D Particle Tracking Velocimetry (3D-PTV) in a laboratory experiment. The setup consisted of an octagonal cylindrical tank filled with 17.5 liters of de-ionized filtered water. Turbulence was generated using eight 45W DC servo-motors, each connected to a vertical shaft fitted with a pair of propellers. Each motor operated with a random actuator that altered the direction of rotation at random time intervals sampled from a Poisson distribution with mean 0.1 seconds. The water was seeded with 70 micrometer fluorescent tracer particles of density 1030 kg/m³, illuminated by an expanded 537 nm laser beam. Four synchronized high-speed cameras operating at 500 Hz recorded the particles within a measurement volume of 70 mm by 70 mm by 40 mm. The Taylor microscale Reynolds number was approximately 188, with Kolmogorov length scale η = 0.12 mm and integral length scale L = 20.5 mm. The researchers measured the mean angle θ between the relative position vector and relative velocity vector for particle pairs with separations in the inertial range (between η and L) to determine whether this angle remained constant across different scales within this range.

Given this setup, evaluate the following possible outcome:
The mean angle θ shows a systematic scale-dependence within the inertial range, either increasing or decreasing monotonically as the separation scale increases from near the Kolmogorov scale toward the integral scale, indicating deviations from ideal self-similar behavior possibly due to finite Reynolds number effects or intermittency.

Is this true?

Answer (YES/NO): NO